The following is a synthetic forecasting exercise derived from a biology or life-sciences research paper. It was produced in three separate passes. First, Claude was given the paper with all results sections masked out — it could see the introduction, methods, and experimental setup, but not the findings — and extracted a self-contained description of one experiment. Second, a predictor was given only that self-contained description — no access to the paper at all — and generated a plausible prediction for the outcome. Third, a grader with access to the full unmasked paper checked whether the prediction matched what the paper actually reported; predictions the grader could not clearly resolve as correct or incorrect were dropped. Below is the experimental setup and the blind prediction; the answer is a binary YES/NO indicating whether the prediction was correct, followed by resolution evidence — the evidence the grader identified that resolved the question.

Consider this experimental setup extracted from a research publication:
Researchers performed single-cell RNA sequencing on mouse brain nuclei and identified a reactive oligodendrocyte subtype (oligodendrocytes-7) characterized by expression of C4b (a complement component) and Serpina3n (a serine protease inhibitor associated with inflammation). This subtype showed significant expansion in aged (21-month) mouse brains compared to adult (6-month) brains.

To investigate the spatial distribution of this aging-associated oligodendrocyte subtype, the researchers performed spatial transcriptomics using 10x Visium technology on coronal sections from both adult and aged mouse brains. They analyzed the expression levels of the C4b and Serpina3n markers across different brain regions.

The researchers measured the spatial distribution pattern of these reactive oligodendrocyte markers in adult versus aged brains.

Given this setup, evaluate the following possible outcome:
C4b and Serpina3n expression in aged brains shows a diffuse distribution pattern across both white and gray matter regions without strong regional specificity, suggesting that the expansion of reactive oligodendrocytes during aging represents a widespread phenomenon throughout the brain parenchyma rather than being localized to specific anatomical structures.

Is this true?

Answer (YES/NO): NO